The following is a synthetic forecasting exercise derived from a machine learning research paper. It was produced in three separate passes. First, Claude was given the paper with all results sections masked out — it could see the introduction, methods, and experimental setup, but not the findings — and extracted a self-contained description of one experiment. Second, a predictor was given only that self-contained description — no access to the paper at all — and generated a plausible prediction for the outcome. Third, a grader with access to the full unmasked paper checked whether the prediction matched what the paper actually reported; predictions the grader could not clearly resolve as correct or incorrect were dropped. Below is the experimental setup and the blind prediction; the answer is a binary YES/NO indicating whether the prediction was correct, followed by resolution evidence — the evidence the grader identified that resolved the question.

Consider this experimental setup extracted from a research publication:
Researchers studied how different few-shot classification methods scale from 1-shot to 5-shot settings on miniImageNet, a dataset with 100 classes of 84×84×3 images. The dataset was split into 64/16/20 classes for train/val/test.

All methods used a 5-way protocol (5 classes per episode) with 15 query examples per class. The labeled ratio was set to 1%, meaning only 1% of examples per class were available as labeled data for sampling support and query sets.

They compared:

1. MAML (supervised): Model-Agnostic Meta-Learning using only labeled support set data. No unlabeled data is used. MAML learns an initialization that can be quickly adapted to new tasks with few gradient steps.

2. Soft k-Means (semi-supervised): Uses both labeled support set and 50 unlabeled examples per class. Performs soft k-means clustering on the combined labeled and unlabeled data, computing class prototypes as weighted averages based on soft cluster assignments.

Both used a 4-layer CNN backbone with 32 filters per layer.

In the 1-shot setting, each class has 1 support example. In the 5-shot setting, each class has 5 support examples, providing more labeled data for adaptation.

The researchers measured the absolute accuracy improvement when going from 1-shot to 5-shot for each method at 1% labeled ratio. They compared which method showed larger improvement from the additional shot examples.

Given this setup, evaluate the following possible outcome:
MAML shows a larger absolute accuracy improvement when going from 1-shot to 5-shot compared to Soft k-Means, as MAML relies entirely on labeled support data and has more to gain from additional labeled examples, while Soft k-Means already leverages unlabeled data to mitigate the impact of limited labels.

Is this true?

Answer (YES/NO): YES